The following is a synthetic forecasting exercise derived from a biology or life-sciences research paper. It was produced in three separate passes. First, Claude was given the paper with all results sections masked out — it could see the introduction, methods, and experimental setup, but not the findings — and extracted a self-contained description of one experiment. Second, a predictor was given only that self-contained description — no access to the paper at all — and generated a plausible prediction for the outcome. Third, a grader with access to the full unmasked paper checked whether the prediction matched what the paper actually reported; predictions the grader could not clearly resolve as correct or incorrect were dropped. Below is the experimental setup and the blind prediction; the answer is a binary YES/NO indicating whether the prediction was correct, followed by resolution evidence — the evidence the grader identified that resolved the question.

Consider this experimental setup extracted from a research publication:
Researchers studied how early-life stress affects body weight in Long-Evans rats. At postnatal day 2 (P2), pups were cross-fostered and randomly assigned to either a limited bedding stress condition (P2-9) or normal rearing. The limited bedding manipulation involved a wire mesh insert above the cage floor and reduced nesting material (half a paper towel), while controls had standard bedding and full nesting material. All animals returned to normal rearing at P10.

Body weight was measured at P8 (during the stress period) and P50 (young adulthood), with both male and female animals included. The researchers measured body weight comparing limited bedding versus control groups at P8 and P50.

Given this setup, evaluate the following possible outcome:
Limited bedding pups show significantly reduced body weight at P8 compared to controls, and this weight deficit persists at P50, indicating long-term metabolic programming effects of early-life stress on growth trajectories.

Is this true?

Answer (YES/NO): NO